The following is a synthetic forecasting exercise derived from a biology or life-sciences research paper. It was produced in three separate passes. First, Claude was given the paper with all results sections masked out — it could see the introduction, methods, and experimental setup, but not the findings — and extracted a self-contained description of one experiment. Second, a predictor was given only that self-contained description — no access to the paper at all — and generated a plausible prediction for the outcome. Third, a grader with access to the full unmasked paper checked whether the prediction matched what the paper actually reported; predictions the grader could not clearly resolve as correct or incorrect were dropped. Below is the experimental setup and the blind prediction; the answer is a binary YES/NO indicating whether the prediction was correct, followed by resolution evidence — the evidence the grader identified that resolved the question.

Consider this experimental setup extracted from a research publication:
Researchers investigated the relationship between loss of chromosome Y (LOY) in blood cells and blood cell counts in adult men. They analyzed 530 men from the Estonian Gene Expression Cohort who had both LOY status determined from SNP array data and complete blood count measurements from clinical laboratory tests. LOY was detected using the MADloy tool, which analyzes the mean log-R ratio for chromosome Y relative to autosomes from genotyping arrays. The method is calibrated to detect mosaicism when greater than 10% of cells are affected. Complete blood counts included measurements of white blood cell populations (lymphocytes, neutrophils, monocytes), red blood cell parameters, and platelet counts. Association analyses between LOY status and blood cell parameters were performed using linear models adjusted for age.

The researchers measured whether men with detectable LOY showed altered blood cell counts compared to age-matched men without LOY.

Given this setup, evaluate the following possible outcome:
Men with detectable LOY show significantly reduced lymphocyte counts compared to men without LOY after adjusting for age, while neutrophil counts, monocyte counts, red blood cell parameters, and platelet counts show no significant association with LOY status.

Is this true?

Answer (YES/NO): NO